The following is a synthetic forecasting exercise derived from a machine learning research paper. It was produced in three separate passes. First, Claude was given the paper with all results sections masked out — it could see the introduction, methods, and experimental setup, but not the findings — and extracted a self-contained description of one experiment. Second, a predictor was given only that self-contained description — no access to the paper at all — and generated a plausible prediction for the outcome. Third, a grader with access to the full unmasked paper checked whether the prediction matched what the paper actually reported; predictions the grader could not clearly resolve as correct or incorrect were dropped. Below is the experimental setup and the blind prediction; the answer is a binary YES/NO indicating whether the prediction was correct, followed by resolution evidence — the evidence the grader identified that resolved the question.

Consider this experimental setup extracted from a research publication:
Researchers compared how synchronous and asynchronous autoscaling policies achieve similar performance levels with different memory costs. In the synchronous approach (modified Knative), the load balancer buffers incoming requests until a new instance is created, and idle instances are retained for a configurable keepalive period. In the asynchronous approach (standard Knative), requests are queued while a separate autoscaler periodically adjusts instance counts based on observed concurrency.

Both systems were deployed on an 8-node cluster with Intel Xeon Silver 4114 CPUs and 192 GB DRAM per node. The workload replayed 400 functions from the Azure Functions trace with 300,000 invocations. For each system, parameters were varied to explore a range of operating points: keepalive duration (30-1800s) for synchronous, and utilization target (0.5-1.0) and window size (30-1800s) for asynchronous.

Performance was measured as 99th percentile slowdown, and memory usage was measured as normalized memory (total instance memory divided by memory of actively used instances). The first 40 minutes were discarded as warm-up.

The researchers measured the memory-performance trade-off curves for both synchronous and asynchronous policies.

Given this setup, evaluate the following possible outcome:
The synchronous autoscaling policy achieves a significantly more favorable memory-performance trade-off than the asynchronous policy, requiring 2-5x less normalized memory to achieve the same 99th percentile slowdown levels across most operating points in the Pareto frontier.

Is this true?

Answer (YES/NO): NO